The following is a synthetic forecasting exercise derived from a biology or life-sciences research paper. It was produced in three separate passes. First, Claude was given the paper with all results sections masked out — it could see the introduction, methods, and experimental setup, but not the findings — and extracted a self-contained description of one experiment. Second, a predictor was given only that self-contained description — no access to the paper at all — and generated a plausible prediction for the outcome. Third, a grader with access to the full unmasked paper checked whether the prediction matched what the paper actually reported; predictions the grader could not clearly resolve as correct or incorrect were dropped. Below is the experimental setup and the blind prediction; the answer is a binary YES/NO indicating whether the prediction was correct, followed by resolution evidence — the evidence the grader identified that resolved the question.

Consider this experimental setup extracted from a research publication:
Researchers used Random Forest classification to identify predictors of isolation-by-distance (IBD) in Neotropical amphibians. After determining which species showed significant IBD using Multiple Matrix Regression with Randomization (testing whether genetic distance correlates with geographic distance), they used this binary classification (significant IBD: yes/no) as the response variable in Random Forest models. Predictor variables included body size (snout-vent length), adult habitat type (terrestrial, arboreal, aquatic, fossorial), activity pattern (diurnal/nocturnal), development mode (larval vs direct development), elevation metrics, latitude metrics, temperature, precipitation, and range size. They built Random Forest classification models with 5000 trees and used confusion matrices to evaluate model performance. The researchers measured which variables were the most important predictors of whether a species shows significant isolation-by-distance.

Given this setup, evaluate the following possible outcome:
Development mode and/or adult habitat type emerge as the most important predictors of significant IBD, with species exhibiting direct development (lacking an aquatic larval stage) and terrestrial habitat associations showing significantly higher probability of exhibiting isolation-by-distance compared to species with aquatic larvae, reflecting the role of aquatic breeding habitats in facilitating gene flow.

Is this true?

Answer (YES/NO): NO